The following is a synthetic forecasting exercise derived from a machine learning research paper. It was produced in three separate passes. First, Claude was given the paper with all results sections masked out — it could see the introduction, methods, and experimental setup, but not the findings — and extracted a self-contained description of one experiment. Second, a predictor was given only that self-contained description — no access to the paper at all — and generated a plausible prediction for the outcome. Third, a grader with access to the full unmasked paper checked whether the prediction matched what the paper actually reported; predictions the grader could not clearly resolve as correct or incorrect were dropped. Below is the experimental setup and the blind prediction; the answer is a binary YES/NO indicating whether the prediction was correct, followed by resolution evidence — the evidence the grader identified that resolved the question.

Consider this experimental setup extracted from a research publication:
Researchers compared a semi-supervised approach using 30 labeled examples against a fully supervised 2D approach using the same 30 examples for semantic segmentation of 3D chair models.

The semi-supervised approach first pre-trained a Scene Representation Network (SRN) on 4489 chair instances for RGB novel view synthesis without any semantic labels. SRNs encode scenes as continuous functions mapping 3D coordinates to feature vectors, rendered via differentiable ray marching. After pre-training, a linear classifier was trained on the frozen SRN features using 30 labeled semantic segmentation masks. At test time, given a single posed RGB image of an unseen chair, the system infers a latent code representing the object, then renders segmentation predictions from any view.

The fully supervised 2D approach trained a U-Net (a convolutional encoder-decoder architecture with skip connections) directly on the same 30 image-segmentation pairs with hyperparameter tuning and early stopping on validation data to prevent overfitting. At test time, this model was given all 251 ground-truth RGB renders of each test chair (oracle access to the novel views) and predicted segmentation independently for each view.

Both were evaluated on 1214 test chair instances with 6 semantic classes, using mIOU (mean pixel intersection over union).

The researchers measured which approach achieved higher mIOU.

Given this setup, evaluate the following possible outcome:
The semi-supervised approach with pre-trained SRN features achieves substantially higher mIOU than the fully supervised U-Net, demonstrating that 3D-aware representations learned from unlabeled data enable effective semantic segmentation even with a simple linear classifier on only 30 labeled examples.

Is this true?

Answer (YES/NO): YES